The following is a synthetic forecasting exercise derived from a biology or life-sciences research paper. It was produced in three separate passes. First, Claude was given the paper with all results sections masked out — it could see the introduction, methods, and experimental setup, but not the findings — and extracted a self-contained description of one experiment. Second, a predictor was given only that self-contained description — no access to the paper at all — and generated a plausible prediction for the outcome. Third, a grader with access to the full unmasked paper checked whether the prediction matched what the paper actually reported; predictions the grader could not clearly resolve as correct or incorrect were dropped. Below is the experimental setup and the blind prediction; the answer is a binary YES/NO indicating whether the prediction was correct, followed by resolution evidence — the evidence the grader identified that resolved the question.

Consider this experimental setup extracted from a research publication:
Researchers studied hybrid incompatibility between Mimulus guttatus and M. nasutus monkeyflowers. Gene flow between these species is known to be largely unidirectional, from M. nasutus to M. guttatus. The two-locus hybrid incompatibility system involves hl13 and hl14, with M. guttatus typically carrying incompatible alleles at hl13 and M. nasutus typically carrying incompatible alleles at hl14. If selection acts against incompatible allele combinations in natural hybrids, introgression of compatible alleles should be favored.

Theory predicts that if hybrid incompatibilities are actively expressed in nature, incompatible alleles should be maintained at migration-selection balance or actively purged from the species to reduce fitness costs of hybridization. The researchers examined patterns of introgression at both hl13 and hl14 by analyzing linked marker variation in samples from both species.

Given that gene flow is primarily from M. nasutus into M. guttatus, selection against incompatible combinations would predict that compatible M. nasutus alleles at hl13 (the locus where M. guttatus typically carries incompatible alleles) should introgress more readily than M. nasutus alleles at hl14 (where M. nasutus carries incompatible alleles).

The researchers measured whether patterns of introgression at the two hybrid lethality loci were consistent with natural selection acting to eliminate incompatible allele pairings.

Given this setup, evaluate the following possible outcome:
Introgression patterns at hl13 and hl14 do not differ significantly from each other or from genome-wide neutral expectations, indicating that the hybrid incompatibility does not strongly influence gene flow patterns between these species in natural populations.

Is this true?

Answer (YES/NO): NO